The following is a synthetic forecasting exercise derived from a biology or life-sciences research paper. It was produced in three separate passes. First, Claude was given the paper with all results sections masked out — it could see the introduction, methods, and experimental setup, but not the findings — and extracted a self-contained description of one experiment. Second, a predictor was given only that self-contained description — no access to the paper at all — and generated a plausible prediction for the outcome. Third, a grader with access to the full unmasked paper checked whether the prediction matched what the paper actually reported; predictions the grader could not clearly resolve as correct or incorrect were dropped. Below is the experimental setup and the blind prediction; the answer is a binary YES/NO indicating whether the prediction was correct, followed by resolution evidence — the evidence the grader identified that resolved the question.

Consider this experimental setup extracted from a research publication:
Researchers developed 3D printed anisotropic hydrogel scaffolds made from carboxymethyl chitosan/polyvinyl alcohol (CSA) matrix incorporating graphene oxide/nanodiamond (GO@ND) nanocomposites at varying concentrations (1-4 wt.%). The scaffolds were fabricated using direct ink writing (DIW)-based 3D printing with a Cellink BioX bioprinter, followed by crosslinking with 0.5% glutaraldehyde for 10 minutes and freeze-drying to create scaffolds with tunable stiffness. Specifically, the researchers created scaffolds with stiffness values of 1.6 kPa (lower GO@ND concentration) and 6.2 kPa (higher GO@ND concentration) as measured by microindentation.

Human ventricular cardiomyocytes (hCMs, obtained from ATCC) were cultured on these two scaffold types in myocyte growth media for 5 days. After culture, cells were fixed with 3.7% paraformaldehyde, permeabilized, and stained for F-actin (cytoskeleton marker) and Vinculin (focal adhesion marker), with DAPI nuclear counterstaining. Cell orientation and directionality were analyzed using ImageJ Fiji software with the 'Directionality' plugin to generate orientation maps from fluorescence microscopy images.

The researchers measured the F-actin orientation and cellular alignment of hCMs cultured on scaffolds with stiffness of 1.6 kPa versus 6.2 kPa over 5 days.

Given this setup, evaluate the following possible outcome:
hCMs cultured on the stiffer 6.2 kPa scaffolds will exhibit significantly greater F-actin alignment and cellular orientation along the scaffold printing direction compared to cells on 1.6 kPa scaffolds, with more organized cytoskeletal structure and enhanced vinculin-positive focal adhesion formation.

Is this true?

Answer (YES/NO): NO